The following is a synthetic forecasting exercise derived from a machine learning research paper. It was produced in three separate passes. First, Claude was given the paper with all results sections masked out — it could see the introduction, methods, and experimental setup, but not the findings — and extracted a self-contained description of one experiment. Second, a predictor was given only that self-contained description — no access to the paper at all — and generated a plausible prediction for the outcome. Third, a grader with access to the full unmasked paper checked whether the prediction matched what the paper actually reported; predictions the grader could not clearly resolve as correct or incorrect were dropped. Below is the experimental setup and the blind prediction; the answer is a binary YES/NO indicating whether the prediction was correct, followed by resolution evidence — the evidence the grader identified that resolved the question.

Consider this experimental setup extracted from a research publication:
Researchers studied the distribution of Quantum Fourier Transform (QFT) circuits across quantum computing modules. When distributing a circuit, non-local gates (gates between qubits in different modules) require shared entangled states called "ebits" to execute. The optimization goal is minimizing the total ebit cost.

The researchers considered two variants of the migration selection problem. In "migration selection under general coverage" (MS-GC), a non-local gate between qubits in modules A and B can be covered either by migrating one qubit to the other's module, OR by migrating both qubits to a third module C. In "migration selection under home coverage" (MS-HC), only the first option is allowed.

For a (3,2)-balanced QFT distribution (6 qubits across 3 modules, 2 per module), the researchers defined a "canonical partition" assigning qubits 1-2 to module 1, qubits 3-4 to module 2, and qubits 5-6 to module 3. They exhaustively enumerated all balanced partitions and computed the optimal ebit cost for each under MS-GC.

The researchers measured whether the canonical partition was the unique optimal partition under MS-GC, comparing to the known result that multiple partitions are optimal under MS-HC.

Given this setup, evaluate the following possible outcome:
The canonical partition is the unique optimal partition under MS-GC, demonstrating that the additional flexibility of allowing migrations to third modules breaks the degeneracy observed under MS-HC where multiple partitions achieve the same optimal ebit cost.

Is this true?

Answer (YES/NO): YES